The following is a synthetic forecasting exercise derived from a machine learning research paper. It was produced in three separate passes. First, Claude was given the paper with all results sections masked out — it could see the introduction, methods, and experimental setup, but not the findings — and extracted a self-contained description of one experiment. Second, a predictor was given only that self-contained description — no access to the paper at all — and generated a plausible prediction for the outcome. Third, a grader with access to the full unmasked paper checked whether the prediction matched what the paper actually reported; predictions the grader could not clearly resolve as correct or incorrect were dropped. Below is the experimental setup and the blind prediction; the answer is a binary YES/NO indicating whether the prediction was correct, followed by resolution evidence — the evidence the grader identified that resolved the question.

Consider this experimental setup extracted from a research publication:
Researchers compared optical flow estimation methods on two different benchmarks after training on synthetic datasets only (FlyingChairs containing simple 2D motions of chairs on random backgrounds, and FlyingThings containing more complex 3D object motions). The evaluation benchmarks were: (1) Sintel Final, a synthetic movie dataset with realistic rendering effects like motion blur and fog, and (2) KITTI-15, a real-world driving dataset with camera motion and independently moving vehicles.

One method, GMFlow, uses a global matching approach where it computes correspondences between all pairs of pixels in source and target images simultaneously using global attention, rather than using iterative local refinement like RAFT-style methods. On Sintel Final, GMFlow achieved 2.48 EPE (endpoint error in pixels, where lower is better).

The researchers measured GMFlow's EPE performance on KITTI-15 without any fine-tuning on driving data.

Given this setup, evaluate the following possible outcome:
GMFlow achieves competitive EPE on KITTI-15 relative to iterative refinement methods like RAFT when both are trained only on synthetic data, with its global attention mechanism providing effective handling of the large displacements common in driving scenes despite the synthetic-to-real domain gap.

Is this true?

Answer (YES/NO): NO